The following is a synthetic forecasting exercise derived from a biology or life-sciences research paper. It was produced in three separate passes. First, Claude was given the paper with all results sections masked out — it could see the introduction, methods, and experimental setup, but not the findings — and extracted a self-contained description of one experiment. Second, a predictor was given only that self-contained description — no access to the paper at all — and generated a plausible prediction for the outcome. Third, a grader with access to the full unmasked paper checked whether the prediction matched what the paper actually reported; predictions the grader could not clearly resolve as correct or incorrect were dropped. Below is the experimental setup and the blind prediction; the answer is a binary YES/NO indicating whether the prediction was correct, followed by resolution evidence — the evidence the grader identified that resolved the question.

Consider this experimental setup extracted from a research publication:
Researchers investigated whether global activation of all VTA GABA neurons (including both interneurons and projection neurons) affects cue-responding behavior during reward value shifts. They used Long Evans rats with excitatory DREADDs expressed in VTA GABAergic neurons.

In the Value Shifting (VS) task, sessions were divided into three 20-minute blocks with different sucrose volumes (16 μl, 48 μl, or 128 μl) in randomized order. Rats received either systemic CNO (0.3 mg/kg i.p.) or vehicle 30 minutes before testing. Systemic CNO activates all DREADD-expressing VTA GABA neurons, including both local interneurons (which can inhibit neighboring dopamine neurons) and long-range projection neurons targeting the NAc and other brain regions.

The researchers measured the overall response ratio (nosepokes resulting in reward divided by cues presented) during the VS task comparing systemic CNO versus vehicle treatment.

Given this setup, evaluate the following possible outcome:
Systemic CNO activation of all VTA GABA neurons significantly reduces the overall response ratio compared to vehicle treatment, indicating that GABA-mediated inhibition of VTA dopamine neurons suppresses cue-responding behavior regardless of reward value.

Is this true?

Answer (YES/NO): YES